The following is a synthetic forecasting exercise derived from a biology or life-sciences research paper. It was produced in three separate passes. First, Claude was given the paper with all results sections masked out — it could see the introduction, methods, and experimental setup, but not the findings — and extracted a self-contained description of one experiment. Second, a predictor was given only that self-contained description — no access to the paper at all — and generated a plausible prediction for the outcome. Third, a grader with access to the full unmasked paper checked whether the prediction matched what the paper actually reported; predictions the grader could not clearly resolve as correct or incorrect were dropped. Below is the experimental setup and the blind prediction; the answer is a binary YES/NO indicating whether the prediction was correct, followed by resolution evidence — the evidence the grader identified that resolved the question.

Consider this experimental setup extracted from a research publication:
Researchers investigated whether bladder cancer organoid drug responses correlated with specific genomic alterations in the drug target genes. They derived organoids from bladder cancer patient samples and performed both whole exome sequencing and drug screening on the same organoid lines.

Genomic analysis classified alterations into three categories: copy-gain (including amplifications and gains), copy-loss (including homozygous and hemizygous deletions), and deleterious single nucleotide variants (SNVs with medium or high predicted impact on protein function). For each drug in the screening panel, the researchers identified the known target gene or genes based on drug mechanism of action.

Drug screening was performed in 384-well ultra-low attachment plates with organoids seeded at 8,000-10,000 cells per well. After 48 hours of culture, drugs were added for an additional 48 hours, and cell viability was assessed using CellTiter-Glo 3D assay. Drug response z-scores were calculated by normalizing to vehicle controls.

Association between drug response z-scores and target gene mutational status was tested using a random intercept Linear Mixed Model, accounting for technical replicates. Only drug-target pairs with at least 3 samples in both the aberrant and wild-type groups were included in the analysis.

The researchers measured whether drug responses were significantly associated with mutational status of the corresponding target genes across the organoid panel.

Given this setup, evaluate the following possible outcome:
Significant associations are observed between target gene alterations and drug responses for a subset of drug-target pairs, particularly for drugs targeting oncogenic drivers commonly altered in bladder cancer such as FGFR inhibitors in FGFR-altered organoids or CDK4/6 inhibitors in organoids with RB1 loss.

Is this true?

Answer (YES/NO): YES